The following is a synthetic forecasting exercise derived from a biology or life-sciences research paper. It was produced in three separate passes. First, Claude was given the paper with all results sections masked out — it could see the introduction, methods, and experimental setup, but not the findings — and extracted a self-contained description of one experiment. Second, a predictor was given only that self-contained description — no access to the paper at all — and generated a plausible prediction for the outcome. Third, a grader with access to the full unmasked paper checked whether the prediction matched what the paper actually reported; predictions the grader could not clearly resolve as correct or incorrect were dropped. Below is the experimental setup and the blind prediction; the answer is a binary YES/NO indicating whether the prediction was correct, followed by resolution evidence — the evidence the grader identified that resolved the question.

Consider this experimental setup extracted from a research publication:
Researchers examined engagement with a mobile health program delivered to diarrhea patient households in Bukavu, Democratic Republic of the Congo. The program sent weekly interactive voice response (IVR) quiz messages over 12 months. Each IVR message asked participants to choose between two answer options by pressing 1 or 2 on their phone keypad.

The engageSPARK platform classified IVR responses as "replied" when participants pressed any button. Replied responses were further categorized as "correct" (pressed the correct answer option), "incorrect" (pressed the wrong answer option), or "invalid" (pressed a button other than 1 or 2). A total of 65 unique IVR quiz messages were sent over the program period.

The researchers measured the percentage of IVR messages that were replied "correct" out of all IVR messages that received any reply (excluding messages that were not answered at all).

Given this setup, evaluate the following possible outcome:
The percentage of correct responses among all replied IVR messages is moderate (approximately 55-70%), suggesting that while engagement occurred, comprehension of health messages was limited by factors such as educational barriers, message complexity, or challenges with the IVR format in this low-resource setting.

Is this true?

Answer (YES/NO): YES